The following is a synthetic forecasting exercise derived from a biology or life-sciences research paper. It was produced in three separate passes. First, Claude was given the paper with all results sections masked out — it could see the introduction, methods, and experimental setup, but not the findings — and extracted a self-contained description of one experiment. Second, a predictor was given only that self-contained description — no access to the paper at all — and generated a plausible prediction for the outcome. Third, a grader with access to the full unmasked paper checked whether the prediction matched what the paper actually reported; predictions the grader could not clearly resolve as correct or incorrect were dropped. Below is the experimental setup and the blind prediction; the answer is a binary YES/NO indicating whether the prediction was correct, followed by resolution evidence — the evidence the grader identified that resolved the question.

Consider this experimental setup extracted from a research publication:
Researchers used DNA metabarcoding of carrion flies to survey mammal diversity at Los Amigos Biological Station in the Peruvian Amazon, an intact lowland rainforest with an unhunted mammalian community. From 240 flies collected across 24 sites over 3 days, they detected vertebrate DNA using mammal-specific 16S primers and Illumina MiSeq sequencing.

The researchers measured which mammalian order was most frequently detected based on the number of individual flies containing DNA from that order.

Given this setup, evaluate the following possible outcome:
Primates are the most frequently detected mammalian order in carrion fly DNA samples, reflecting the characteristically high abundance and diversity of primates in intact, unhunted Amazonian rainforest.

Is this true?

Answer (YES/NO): YES